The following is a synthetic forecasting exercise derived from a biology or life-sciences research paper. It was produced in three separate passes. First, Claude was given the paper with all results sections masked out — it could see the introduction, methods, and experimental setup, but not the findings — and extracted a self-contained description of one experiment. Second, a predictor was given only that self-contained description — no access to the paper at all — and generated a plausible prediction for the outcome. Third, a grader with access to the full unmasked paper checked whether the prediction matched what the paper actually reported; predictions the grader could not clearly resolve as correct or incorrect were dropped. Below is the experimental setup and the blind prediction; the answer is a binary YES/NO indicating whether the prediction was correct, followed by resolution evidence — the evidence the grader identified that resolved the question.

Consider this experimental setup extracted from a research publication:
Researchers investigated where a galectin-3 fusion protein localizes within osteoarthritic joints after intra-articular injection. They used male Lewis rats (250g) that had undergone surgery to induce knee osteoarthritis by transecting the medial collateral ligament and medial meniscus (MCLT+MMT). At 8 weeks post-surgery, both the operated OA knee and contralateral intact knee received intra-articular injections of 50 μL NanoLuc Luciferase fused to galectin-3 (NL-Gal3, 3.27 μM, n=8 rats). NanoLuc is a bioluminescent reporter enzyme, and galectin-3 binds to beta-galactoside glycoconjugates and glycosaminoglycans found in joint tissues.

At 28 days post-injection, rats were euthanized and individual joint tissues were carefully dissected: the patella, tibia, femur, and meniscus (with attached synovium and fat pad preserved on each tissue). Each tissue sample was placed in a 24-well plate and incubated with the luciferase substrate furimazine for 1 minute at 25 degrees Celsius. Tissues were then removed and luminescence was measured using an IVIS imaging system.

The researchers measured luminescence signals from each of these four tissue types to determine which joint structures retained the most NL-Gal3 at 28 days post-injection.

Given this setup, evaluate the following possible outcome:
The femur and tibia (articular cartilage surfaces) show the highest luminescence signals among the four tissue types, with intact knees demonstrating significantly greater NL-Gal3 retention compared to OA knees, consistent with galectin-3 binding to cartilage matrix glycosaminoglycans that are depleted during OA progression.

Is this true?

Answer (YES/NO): NO